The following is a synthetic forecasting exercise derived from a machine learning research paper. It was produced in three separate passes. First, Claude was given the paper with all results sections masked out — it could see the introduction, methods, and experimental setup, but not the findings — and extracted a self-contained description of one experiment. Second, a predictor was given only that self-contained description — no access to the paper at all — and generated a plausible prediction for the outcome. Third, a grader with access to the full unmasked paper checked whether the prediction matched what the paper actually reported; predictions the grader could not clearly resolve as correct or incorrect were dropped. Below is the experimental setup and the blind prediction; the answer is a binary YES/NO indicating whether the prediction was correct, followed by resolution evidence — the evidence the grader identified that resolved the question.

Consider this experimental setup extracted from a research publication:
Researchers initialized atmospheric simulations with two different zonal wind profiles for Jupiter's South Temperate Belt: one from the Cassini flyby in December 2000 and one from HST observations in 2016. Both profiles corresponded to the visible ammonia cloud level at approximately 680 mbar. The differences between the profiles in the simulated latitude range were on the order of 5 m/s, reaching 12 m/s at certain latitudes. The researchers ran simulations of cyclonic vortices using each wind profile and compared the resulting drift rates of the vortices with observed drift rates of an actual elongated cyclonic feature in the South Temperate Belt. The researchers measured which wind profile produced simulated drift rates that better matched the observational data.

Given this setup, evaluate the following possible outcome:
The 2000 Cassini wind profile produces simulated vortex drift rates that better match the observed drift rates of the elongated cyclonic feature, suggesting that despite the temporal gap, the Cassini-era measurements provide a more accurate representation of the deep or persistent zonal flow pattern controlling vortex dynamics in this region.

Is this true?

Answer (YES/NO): NO